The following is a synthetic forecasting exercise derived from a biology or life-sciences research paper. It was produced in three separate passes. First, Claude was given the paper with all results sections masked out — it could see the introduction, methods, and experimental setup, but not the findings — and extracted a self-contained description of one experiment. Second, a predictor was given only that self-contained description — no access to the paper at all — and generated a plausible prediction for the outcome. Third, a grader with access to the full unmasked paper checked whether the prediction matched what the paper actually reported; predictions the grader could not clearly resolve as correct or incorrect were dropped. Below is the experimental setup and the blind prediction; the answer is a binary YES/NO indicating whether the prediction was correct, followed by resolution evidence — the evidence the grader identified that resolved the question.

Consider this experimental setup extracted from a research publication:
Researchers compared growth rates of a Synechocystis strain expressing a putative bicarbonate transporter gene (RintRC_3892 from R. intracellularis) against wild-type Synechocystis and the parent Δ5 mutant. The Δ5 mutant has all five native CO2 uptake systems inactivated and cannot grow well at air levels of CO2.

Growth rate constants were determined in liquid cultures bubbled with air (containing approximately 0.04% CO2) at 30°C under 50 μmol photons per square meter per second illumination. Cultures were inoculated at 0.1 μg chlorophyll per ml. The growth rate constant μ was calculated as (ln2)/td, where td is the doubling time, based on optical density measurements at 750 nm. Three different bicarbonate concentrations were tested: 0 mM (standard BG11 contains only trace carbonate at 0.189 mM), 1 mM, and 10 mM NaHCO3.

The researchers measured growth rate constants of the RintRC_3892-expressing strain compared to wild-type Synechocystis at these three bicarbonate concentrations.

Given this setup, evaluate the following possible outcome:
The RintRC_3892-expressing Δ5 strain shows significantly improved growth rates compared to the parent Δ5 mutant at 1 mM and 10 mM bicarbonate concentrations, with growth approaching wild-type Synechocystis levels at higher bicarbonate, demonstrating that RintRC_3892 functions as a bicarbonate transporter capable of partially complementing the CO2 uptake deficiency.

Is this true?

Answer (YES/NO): NO